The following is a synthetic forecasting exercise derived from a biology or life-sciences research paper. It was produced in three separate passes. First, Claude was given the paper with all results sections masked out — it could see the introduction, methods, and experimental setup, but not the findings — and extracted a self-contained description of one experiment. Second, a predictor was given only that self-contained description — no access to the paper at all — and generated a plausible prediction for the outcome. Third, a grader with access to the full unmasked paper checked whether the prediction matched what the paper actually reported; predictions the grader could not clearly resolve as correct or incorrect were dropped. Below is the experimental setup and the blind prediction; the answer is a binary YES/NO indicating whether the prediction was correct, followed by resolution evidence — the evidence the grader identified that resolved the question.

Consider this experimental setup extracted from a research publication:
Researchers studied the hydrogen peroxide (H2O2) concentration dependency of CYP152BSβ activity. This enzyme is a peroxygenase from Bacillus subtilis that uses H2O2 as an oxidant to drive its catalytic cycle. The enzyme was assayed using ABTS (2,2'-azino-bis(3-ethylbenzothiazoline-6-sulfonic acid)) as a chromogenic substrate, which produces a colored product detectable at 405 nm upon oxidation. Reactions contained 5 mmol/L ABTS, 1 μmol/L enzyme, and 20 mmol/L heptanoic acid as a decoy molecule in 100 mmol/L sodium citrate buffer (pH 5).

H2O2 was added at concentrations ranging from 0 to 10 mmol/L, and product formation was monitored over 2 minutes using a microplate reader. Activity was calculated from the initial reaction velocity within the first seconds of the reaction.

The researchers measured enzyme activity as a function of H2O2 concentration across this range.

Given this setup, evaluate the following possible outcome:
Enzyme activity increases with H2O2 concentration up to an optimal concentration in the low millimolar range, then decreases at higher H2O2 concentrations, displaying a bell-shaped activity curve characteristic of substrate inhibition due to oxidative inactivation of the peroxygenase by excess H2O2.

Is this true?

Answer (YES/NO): YES